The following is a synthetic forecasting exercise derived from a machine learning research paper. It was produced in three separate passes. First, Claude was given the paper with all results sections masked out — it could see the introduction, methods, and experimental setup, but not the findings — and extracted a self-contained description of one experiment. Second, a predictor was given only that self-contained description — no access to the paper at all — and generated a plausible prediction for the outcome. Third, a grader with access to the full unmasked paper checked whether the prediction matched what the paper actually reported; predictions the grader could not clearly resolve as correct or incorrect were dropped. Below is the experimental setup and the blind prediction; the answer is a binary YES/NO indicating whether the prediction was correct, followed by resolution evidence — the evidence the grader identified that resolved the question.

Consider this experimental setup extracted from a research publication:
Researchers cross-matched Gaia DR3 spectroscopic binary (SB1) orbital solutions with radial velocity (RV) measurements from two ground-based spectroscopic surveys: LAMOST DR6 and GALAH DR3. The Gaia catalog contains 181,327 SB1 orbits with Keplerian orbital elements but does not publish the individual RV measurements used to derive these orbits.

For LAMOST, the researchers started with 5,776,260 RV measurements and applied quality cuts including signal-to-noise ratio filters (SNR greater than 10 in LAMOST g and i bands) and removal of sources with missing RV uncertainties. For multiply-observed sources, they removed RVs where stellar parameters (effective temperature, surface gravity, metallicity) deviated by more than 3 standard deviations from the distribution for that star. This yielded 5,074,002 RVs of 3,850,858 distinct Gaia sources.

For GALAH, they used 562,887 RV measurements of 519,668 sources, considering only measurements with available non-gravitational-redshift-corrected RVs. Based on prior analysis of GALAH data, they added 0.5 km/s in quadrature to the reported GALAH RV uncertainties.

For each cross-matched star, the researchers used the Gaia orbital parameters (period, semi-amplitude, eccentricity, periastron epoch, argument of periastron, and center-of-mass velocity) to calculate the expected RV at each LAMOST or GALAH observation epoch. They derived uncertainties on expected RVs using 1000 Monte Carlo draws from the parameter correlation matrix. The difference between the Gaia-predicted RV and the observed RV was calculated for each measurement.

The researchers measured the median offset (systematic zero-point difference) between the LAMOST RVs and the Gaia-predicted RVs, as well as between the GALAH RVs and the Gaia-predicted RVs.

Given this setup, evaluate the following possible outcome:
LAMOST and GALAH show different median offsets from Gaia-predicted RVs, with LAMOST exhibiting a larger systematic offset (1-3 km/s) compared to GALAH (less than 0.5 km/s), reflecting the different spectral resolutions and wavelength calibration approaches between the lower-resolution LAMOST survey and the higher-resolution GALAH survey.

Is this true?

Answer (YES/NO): NO